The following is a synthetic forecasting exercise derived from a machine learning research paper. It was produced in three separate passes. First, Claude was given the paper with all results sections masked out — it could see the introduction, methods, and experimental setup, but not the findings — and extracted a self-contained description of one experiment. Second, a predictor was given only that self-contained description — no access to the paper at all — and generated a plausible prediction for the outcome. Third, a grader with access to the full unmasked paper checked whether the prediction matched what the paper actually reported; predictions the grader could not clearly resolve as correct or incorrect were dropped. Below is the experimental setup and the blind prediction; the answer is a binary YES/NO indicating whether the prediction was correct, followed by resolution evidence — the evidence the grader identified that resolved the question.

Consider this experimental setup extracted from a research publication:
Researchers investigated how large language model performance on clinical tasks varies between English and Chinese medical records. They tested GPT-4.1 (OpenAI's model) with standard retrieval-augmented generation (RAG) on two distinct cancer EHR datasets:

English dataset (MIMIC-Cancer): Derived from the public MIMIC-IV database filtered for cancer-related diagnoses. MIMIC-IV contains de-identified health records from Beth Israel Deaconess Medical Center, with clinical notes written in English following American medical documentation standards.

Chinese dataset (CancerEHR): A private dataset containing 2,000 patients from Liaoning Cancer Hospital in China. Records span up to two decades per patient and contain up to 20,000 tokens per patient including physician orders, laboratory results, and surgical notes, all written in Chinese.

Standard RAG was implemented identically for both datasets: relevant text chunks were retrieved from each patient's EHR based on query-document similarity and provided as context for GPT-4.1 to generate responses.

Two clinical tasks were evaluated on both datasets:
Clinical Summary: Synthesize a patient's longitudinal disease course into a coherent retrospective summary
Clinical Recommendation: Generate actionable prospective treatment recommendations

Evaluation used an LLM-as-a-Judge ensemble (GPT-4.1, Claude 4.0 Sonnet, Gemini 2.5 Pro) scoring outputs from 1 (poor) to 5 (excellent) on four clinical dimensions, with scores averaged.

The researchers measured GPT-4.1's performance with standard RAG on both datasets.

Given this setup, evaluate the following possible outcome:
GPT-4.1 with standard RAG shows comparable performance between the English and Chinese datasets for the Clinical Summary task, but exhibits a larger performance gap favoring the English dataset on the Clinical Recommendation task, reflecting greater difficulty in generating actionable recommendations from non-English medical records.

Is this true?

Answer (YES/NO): NO